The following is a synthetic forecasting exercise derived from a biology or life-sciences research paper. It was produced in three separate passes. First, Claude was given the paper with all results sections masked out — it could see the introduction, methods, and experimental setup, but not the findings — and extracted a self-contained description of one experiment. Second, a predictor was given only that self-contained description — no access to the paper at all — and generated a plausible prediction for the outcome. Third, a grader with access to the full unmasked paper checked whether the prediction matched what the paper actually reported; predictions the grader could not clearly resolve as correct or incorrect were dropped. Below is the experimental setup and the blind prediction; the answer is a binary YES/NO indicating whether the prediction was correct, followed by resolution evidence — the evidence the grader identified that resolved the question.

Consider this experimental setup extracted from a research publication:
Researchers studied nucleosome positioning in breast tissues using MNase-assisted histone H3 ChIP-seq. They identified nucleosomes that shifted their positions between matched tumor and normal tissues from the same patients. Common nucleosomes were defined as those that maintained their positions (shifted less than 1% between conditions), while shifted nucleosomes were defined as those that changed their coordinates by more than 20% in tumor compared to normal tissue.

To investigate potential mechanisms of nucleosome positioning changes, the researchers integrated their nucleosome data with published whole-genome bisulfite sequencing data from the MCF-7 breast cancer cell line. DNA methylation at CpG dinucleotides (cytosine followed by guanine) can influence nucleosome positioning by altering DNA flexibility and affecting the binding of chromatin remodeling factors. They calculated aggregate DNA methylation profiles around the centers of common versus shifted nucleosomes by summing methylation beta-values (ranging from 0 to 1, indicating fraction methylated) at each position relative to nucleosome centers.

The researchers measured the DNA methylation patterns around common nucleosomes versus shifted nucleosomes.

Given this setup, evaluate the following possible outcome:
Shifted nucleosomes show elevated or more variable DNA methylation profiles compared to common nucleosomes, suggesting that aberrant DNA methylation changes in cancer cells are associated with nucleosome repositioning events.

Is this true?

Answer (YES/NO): NO